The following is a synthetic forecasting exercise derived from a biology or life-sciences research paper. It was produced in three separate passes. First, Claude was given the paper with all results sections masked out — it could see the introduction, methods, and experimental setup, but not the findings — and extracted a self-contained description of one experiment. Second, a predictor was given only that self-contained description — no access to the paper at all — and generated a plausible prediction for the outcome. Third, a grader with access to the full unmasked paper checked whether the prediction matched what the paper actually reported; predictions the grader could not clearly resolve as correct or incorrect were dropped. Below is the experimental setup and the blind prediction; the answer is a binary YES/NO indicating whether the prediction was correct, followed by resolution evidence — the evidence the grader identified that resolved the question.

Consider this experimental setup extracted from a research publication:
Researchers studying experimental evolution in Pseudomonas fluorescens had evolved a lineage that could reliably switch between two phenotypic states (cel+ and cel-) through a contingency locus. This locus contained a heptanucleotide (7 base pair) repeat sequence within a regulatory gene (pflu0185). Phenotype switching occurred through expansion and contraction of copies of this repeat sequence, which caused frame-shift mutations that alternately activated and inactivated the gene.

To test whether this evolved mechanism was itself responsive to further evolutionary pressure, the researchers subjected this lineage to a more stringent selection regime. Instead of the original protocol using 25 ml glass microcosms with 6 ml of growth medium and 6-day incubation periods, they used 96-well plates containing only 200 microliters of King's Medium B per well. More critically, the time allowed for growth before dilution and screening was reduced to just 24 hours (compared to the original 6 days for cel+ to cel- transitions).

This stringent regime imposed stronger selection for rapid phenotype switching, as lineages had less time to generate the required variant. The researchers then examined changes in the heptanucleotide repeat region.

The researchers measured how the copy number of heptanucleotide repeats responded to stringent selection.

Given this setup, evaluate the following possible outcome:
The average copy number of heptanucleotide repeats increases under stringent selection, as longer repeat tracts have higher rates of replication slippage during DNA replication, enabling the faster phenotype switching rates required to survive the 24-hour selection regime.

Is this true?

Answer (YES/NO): YES